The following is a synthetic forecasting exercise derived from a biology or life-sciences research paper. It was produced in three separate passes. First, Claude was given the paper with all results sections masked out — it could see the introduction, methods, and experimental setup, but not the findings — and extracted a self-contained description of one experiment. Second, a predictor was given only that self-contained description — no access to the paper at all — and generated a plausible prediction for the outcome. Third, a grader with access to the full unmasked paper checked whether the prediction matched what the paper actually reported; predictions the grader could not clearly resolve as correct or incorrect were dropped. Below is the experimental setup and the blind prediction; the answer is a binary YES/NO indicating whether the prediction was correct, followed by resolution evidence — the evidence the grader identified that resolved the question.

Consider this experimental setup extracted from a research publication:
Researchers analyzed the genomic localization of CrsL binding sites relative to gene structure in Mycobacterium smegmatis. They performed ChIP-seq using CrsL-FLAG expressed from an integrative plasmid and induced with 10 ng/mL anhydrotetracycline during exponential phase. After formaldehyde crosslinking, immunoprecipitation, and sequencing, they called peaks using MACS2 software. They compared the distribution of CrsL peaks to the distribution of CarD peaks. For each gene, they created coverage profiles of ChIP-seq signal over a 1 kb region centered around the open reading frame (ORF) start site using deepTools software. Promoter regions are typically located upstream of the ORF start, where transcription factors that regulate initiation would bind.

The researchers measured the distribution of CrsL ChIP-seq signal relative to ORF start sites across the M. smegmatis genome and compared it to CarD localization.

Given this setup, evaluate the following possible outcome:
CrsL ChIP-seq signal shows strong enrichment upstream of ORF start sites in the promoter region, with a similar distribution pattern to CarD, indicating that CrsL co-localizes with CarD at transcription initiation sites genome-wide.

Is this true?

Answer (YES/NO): YES